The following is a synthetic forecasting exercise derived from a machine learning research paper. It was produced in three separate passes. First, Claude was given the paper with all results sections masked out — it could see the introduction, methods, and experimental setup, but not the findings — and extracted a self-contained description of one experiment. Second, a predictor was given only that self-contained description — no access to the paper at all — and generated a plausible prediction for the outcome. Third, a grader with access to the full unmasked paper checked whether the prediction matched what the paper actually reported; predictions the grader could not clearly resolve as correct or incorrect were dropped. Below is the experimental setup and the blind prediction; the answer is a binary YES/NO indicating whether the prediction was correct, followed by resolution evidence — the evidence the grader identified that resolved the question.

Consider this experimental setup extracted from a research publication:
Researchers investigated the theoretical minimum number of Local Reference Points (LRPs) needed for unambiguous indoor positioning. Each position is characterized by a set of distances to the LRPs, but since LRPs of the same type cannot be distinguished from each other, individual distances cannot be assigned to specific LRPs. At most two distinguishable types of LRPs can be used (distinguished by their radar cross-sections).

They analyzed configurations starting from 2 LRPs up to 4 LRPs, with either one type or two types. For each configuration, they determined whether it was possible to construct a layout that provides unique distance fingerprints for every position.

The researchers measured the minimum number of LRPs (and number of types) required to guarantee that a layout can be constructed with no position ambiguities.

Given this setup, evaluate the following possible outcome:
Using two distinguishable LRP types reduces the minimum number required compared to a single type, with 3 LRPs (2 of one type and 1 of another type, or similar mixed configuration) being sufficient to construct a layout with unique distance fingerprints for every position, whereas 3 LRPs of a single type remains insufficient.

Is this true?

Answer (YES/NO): NO